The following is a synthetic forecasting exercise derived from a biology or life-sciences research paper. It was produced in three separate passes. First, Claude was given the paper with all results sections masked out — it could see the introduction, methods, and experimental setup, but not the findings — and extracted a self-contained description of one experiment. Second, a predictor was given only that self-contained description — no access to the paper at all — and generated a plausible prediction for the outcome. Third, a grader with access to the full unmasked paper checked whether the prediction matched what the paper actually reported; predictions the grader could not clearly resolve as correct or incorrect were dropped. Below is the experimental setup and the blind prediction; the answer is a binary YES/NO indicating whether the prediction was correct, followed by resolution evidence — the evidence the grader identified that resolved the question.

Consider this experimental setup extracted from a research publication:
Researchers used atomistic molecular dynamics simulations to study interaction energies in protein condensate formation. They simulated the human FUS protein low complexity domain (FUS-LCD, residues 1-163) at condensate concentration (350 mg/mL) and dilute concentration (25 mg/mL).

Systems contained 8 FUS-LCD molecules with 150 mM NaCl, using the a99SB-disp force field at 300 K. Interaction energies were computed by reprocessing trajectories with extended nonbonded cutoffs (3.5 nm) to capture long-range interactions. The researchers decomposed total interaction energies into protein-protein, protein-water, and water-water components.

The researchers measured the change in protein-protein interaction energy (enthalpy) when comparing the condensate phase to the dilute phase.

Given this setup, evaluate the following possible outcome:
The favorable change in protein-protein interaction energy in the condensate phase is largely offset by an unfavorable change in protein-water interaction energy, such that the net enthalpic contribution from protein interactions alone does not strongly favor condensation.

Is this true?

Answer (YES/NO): NO